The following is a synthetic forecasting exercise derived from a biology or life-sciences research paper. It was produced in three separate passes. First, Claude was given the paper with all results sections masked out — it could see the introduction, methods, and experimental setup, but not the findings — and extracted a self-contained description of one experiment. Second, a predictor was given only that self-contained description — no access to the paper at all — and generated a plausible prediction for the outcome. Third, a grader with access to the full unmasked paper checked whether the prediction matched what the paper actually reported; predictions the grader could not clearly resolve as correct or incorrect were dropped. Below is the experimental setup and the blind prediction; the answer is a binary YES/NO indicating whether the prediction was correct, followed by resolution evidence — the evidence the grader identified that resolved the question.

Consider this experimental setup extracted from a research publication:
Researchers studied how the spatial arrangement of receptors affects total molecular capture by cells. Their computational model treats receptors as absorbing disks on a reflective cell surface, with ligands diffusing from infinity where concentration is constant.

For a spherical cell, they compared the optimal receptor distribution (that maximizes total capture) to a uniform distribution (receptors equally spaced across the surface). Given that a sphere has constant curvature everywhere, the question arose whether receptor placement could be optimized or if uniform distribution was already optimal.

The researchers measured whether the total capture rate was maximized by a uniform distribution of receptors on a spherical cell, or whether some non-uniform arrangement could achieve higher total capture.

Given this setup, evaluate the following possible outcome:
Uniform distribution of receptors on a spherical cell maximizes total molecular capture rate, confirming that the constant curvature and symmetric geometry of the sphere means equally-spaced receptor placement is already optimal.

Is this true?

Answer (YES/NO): YES